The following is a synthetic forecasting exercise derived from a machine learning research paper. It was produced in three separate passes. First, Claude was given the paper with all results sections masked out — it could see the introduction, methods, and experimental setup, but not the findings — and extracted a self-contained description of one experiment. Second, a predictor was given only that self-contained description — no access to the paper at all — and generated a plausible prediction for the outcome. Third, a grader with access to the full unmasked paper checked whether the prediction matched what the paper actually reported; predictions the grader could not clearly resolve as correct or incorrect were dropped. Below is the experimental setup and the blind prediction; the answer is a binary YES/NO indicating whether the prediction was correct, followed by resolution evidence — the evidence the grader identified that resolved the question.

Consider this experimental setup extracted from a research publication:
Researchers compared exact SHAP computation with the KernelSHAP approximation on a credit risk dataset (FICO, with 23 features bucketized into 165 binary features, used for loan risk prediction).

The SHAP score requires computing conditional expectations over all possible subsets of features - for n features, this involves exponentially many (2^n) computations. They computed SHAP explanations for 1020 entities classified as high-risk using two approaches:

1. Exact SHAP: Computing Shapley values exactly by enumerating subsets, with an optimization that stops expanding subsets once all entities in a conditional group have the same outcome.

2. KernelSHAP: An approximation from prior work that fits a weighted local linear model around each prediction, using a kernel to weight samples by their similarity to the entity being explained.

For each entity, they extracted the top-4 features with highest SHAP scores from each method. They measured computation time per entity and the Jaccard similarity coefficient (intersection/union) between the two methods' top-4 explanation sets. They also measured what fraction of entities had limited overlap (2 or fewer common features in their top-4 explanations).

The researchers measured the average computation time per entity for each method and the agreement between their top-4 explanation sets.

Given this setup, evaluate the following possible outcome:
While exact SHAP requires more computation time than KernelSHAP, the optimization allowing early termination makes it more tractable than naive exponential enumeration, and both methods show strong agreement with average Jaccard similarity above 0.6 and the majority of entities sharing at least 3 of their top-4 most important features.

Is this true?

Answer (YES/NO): NO